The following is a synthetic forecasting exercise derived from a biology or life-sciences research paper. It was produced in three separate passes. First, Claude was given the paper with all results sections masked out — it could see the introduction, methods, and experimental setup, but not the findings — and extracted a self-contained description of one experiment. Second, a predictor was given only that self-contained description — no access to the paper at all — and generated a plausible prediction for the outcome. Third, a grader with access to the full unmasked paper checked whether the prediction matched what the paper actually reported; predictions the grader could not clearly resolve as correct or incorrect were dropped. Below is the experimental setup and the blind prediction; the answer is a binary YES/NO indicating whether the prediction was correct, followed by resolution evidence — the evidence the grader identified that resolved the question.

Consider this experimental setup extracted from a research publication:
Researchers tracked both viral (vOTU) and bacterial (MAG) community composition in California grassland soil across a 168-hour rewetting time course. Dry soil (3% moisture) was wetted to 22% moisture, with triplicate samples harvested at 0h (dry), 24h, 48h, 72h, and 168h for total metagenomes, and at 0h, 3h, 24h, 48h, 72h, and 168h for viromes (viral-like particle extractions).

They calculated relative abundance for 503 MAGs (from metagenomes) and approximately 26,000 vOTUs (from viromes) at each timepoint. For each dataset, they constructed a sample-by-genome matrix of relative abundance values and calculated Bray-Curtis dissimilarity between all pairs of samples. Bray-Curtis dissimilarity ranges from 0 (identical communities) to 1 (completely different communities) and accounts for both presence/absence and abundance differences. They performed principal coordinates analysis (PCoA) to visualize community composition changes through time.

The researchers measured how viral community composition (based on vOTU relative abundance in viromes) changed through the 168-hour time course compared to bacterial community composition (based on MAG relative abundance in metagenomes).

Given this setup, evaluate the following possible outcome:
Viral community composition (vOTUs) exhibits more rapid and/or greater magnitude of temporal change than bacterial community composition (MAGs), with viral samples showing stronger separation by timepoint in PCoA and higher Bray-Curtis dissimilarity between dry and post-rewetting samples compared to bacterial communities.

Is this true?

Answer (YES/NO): NO